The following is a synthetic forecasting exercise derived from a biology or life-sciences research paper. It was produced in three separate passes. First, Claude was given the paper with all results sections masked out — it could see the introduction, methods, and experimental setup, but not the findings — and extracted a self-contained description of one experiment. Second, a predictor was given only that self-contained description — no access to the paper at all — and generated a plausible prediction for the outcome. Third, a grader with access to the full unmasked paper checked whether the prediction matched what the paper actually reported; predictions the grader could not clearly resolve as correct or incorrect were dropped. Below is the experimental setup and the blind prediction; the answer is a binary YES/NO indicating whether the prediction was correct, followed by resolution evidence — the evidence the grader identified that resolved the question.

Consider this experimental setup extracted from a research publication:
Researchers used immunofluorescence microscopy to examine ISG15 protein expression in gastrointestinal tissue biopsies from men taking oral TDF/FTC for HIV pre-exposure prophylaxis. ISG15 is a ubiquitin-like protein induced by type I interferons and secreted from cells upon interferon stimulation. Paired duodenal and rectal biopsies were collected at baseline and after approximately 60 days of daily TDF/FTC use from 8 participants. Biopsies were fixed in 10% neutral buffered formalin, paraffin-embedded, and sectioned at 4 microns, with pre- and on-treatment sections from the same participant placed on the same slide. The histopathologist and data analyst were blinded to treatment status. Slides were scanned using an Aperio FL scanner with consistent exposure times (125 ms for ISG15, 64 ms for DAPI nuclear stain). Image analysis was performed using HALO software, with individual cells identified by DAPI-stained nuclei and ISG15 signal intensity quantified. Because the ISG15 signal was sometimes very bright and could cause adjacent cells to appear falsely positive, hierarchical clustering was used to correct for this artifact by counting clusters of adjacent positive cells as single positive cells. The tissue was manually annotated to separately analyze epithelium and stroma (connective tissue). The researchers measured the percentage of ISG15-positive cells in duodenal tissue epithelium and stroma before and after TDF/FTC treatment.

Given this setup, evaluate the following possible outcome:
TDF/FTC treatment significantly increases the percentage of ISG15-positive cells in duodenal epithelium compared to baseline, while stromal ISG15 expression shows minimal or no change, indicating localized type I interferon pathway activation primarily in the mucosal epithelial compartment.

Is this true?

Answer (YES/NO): NO